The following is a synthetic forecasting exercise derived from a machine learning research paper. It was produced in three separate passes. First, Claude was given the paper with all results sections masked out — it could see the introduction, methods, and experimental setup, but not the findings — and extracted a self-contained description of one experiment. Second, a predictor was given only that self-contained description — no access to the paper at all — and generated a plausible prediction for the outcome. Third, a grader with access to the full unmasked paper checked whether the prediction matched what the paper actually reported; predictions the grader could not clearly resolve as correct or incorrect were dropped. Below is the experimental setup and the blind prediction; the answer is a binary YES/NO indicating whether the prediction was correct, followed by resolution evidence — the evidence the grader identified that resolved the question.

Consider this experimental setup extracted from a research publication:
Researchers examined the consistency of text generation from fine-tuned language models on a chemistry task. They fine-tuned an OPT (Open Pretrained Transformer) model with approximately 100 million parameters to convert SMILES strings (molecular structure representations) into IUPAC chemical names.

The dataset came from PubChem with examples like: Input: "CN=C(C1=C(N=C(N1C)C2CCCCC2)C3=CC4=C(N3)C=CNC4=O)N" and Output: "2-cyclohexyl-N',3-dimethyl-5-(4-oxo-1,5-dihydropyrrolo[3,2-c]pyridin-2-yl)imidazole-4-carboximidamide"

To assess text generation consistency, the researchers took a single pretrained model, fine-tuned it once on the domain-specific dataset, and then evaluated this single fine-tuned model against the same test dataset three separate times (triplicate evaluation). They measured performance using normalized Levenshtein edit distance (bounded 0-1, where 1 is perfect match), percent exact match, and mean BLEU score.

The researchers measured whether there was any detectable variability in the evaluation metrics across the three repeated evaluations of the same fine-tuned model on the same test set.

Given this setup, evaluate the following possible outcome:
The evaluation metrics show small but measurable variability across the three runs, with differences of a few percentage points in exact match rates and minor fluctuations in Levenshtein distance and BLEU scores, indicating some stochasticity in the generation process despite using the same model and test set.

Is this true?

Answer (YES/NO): NO